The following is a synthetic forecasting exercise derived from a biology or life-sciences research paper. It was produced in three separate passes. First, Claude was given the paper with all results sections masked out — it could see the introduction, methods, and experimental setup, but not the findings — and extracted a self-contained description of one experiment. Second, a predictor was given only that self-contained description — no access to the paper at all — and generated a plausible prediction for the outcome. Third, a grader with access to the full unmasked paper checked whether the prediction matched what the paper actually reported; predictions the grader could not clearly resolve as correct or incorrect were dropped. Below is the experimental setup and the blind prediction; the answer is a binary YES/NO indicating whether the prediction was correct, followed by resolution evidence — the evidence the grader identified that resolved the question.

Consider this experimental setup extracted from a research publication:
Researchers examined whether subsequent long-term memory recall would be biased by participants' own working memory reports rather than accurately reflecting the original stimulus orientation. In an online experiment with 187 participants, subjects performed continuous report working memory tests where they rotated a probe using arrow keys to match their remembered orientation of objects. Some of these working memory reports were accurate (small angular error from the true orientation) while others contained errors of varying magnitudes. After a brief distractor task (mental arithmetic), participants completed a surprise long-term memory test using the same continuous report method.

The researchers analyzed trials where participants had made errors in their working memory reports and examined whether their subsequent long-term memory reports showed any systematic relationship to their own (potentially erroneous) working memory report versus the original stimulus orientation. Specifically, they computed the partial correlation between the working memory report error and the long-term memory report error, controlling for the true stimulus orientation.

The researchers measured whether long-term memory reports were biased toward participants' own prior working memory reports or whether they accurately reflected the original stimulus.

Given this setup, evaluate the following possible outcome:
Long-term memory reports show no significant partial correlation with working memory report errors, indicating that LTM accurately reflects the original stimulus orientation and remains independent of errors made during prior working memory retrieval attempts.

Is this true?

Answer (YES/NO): NO